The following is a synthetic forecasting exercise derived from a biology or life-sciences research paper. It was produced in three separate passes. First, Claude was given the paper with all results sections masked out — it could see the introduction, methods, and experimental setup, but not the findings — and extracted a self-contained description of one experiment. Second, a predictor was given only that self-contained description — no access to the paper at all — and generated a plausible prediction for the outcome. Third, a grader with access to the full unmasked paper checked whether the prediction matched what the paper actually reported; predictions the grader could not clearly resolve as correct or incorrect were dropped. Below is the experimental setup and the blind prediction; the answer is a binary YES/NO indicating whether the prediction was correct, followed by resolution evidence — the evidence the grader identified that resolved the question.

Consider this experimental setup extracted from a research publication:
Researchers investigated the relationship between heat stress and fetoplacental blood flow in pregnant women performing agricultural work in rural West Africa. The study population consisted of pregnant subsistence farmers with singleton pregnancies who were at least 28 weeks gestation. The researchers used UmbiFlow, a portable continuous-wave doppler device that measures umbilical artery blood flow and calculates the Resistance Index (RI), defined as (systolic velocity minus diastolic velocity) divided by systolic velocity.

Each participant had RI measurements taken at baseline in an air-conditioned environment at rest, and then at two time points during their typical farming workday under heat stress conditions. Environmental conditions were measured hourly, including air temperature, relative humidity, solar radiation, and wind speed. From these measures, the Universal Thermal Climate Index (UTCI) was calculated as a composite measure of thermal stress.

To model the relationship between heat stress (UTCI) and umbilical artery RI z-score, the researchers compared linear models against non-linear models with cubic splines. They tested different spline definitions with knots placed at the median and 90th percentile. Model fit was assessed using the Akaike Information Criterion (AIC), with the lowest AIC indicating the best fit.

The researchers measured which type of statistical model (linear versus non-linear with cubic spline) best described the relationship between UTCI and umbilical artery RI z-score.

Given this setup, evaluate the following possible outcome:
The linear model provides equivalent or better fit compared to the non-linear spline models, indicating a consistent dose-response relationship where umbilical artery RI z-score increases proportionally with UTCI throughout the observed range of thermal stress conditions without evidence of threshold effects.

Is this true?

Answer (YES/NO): NO